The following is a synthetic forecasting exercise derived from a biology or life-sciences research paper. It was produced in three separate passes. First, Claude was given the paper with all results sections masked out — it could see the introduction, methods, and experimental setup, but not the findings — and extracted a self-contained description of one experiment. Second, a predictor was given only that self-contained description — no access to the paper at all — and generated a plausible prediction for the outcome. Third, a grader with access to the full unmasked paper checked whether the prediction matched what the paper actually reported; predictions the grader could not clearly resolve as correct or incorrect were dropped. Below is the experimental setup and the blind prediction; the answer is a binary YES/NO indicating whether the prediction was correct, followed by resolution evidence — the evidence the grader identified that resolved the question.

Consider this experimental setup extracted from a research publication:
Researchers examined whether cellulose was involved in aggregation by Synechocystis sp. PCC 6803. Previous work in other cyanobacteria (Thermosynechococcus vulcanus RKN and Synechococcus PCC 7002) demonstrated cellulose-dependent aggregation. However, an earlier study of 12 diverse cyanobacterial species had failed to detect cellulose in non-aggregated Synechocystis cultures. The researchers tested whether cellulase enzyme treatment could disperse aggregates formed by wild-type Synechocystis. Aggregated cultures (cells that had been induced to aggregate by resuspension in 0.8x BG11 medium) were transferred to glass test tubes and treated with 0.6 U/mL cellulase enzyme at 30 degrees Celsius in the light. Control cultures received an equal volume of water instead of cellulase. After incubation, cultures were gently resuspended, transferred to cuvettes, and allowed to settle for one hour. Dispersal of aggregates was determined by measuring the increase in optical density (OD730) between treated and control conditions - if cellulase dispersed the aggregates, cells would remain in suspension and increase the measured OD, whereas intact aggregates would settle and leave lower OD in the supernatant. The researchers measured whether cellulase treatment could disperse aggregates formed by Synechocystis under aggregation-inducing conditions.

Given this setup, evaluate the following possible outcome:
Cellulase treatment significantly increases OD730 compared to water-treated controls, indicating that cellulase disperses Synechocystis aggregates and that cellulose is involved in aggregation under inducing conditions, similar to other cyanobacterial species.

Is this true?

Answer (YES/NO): NO